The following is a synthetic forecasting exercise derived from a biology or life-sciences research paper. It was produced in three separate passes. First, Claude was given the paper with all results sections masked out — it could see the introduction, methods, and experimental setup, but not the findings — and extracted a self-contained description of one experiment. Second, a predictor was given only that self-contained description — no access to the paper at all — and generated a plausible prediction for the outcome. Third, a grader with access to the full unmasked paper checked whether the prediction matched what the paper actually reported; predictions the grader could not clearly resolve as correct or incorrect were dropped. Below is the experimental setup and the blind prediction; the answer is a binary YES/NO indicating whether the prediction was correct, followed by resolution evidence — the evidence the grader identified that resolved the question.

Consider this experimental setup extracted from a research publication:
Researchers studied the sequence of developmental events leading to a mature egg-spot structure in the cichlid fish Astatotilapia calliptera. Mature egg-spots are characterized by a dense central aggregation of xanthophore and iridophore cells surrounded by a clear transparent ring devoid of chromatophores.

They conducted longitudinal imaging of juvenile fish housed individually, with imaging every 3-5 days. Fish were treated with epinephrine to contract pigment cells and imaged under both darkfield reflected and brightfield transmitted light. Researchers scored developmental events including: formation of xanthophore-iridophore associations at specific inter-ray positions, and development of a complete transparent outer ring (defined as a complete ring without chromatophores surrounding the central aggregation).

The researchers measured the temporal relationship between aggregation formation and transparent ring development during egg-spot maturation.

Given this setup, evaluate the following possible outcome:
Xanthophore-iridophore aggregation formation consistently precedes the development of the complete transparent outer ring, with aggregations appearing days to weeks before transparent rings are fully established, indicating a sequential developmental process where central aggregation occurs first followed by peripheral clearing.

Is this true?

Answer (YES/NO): YES